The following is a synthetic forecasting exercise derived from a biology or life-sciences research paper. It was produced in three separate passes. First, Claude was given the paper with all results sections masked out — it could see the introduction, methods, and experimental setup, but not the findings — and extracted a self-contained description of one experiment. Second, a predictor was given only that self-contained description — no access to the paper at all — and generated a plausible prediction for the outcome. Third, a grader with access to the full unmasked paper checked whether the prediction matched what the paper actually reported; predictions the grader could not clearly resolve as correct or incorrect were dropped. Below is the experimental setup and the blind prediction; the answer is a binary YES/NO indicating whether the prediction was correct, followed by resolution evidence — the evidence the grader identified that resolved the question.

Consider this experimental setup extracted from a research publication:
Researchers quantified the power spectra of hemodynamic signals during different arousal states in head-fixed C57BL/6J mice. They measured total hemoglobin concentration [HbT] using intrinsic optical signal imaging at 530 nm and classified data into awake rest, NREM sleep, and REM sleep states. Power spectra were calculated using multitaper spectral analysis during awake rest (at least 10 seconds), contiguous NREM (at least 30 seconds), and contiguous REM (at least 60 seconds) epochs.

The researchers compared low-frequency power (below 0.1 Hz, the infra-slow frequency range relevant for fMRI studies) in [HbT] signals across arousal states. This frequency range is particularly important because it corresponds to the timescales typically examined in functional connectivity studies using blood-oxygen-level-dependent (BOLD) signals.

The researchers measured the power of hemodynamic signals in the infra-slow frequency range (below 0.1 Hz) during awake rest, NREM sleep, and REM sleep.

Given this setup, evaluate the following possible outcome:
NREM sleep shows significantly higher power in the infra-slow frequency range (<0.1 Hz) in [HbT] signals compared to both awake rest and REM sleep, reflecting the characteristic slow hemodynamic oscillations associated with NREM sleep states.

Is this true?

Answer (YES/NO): NO